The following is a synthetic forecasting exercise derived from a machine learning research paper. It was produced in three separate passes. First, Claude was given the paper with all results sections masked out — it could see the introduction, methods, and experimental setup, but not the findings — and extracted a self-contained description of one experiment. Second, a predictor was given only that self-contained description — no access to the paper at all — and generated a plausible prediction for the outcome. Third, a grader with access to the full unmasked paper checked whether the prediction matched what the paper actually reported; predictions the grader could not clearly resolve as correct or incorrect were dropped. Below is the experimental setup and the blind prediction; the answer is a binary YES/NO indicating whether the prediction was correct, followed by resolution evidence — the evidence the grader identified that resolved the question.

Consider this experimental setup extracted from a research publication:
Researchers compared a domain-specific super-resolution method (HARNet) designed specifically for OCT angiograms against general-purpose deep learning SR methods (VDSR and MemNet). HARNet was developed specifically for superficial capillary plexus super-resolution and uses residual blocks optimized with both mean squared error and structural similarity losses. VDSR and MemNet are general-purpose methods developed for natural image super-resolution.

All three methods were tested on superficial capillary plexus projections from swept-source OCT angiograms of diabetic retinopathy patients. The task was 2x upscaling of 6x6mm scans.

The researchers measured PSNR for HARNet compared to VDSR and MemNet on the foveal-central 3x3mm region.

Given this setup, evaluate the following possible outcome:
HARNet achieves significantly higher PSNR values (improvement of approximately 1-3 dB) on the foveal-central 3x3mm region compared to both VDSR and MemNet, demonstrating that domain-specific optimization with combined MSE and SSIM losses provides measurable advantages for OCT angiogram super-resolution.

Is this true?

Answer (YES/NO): NO